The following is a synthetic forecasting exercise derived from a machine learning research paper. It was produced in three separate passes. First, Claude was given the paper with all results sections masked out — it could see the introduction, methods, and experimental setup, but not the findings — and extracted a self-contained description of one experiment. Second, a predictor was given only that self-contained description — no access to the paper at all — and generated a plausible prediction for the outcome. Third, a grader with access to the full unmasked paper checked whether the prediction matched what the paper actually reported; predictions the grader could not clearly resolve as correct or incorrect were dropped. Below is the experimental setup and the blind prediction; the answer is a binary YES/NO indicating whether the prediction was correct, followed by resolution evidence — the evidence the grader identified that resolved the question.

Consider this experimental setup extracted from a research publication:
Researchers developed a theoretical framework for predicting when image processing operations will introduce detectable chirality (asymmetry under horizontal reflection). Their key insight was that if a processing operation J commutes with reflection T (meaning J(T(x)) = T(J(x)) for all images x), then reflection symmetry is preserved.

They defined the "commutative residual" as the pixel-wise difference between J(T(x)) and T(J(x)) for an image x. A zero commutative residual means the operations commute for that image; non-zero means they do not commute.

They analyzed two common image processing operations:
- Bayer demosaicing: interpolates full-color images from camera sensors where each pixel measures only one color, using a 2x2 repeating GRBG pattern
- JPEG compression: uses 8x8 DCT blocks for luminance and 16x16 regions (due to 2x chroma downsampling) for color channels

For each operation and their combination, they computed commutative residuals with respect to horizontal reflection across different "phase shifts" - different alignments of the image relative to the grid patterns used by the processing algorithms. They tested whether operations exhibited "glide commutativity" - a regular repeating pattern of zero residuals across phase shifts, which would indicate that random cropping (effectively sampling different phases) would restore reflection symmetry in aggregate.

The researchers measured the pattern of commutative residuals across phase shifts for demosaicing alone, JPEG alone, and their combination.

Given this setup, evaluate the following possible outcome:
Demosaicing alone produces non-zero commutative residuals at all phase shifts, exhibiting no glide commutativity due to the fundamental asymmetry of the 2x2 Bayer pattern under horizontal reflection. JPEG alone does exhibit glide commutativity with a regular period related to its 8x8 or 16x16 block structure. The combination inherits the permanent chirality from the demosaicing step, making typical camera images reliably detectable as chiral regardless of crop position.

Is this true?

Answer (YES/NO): NO